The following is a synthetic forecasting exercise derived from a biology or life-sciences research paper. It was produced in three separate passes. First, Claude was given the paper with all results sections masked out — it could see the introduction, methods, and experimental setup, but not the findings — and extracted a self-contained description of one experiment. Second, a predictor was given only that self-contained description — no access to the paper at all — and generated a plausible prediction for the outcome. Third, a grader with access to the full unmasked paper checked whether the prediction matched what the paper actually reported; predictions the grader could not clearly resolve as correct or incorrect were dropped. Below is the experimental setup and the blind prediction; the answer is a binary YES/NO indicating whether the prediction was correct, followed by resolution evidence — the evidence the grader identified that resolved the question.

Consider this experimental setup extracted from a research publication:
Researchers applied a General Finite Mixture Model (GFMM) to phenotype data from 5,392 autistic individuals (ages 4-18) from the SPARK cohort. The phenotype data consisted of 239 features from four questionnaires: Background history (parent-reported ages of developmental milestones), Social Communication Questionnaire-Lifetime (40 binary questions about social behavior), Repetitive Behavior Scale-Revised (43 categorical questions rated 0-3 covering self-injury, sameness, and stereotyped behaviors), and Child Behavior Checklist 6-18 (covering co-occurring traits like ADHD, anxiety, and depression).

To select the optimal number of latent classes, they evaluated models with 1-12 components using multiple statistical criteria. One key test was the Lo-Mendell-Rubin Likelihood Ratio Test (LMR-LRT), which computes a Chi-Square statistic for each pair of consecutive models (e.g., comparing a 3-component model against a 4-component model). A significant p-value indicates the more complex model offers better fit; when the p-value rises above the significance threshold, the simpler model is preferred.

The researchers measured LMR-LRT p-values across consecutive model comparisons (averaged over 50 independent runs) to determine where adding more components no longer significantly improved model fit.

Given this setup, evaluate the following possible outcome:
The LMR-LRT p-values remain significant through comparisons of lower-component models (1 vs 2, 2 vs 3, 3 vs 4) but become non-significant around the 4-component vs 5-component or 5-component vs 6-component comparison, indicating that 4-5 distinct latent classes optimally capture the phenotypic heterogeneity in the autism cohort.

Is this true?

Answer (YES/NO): YES